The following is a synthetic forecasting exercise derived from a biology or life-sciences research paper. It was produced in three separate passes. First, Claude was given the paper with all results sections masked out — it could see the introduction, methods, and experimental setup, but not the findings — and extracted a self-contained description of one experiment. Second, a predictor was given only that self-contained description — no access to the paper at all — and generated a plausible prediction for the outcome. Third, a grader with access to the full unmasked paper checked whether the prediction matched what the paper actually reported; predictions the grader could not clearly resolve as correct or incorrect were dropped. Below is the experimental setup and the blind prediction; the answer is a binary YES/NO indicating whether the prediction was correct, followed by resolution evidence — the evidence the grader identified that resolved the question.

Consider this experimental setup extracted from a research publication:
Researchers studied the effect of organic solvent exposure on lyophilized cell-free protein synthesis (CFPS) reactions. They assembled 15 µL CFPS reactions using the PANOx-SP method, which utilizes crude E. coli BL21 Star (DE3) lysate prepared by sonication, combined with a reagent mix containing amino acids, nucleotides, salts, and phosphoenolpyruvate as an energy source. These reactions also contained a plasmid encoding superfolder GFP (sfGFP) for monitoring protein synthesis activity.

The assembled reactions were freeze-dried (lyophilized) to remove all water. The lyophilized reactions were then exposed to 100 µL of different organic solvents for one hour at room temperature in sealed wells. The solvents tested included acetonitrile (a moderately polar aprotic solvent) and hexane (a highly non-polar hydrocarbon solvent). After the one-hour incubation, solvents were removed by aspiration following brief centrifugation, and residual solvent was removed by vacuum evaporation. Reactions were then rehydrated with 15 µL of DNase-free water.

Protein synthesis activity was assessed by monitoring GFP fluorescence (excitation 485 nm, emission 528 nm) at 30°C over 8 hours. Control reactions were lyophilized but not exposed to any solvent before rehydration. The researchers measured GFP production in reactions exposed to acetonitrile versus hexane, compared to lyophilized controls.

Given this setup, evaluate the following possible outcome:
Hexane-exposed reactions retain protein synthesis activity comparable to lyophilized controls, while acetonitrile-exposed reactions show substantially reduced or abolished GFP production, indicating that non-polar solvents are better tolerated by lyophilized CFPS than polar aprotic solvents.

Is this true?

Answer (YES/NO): NO